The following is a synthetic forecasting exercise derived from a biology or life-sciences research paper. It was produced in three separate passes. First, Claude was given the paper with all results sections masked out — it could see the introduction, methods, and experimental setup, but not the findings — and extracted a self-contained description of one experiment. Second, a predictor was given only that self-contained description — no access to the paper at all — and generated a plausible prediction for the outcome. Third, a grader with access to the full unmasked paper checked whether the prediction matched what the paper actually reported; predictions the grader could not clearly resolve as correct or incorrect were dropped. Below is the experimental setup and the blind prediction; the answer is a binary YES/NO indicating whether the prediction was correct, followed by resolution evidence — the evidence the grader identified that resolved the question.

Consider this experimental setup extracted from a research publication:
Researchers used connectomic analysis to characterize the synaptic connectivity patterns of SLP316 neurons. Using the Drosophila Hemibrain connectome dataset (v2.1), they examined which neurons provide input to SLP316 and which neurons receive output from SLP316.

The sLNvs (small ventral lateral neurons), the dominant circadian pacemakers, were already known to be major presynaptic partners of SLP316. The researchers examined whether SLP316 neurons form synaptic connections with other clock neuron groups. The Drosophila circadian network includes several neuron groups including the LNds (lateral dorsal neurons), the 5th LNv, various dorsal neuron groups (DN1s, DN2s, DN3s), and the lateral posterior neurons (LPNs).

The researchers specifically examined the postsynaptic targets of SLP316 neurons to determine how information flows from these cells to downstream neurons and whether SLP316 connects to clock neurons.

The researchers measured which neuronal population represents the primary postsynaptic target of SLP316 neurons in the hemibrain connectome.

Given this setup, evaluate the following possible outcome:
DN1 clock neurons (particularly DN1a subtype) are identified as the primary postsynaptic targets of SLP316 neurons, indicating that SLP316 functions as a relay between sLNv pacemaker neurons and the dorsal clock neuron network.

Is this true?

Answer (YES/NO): NO